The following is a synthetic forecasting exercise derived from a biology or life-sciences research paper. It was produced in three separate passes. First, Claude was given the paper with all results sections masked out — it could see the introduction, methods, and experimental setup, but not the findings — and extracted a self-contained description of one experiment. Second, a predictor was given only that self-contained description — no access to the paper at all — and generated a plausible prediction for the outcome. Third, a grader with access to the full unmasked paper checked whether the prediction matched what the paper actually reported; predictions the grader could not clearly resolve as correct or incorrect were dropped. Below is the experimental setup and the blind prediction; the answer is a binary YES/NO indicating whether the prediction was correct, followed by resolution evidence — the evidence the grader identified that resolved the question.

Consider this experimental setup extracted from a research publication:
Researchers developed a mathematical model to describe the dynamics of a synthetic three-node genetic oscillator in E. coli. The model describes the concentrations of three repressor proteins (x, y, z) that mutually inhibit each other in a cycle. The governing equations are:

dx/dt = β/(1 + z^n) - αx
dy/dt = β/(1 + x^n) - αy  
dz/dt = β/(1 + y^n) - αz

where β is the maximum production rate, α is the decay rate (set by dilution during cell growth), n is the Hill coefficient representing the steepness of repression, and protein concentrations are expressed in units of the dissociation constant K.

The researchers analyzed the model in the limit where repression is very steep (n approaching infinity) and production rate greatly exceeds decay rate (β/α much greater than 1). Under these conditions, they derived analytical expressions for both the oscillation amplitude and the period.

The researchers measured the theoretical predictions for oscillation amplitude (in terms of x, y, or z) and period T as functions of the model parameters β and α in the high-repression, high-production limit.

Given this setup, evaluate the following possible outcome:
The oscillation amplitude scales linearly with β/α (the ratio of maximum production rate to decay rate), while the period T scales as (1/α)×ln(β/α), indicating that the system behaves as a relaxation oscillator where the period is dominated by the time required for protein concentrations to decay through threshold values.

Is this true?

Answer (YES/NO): YES